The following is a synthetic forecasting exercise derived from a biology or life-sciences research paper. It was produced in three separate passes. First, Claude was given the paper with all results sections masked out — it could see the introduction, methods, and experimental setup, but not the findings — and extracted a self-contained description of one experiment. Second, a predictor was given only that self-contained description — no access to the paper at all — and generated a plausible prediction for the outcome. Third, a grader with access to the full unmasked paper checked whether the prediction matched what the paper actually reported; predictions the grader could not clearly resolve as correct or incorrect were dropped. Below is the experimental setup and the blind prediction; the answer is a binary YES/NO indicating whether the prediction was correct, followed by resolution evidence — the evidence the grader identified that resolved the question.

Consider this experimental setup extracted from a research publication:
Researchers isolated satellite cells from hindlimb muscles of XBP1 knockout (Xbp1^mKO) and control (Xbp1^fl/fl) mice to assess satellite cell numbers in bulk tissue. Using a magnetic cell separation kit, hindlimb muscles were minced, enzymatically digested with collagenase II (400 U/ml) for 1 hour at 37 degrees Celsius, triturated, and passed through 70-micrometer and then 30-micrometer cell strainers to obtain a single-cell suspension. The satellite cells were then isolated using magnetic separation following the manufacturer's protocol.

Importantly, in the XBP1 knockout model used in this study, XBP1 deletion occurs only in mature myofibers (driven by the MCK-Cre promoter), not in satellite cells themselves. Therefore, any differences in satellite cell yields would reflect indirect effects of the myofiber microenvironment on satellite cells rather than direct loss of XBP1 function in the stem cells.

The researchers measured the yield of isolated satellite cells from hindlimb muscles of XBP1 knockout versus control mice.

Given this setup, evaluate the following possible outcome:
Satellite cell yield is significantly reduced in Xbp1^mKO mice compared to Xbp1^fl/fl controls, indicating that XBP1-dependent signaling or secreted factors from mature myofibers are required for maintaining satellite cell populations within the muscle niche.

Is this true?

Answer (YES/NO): NO